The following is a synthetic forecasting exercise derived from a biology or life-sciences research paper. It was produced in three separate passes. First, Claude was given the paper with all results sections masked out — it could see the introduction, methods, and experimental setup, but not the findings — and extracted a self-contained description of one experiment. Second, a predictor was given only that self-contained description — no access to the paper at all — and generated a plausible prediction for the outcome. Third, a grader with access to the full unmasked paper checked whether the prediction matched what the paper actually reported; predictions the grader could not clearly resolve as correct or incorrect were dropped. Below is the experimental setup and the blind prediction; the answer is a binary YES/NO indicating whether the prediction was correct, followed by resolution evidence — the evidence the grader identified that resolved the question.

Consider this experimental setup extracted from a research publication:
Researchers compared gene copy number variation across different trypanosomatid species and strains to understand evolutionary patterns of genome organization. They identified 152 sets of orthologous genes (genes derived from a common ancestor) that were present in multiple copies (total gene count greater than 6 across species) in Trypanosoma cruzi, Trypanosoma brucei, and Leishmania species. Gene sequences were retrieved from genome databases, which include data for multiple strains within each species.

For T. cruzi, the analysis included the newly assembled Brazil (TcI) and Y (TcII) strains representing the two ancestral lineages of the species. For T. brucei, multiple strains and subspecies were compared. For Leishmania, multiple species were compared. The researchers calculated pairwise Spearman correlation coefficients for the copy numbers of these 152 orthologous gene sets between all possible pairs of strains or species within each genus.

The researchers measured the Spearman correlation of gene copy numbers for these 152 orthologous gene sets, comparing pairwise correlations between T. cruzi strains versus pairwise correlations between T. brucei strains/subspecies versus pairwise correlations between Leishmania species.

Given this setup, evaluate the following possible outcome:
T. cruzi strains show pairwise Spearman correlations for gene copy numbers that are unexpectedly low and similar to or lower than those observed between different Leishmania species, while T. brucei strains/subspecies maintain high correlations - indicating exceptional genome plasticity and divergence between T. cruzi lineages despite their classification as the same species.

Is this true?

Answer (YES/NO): YES